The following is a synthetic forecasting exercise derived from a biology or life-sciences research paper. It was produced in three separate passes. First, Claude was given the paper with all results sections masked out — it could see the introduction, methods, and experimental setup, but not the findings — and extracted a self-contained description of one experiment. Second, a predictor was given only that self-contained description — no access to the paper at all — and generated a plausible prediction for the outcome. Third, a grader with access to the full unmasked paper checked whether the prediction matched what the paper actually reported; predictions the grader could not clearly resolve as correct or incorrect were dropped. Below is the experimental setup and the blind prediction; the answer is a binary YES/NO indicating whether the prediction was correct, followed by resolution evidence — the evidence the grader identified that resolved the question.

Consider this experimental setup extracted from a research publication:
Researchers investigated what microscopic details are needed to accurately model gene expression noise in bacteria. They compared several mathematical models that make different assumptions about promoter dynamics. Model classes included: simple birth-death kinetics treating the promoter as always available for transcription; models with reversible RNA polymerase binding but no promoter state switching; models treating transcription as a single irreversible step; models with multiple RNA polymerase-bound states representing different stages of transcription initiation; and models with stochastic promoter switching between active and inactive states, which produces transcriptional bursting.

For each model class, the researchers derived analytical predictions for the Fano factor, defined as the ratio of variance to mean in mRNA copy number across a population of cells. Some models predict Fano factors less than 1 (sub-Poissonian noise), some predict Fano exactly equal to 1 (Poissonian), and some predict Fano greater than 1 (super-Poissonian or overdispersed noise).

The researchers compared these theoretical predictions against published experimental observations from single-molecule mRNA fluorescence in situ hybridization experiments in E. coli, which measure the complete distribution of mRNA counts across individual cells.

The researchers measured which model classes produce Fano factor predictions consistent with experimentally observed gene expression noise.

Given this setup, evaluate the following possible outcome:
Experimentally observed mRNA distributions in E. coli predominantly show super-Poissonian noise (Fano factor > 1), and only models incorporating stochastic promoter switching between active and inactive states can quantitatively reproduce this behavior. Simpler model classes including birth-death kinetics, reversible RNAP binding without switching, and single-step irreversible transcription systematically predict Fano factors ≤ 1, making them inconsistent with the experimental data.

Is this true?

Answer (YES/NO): YES